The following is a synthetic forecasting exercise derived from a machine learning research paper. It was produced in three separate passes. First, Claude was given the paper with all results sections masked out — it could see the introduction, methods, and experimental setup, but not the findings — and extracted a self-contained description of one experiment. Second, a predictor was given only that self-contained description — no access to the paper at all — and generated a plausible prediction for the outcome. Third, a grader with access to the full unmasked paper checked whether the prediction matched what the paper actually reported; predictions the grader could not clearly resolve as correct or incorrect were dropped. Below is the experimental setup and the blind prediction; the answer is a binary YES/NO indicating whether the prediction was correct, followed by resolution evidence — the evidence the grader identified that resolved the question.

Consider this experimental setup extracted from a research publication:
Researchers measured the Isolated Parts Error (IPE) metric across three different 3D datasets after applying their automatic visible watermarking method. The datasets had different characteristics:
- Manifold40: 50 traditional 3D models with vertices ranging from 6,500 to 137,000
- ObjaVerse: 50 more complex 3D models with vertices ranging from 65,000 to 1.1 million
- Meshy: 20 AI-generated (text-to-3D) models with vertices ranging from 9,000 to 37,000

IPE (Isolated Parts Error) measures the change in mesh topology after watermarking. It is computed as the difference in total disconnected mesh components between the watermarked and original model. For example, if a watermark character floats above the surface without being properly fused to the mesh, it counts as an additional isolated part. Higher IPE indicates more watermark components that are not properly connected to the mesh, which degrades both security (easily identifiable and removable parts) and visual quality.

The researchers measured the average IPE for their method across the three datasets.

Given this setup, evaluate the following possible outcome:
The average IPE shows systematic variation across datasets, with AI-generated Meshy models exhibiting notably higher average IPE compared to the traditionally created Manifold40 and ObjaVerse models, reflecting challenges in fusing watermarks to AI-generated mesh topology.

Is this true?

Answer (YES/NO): NO